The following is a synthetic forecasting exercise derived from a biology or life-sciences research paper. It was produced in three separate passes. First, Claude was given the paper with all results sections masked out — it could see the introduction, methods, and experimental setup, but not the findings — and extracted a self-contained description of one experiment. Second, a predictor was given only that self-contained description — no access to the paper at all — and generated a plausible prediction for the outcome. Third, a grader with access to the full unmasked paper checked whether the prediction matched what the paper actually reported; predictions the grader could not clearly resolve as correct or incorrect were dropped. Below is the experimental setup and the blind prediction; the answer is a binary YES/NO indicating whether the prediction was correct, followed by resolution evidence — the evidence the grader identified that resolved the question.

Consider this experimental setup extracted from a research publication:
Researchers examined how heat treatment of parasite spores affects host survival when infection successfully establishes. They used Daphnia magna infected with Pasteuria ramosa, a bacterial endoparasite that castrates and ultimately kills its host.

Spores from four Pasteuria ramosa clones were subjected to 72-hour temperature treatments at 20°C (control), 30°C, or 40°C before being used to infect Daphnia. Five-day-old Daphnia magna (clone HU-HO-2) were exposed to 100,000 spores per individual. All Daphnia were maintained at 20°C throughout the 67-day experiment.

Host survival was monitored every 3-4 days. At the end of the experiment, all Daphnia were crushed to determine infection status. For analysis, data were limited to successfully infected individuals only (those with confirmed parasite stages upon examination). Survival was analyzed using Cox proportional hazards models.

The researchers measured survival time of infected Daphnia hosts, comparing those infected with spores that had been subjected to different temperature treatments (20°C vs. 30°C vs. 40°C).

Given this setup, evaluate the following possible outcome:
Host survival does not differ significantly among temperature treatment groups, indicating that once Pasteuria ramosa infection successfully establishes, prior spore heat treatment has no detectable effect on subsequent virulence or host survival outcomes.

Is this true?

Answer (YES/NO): YES